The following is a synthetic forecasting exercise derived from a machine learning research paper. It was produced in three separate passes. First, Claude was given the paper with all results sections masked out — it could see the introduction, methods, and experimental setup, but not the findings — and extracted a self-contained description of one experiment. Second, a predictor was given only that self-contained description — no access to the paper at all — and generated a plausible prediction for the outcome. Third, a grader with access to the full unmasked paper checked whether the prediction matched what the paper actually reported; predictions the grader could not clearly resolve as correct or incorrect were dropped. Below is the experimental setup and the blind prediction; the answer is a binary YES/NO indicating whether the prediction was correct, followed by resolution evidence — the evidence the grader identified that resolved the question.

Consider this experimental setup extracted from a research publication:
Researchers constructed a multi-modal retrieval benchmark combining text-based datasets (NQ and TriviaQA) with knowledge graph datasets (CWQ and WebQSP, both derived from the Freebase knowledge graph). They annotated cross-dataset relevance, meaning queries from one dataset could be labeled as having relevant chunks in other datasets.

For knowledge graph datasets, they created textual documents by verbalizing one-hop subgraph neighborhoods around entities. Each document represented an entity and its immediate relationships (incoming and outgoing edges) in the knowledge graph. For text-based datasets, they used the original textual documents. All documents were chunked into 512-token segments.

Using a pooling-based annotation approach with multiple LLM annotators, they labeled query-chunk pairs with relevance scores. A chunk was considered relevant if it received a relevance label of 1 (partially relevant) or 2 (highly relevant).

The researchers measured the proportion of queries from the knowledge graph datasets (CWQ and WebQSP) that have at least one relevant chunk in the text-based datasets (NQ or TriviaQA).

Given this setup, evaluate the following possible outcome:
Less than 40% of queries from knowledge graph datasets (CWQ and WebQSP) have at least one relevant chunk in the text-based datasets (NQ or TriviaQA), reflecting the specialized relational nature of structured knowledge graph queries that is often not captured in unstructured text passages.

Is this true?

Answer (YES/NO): NO